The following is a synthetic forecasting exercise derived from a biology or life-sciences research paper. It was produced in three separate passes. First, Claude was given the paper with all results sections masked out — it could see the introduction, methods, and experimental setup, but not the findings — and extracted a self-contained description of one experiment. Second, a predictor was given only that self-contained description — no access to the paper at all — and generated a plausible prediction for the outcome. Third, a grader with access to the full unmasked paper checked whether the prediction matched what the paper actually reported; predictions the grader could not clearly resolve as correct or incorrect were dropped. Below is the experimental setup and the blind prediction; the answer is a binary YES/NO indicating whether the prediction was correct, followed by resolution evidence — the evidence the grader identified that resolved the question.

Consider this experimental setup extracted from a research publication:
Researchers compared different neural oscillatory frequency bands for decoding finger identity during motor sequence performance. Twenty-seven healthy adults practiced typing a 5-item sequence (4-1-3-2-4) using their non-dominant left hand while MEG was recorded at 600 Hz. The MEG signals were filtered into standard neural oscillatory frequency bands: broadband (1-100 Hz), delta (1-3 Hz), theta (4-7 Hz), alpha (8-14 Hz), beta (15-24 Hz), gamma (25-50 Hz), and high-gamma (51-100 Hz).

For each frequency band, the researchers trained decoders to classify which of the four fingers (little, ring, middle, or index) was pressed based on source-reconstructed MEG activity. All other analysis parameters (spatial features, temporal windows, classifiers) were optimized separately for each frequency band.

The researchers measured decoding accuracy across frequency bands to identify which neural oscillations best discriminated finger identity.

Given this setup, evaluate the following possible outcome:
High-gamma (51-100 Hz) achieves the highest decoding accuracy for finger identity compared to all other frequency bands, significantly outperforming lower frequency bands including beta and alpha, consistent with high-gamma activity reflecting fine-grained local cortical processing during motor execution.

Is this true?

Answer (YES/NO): NO